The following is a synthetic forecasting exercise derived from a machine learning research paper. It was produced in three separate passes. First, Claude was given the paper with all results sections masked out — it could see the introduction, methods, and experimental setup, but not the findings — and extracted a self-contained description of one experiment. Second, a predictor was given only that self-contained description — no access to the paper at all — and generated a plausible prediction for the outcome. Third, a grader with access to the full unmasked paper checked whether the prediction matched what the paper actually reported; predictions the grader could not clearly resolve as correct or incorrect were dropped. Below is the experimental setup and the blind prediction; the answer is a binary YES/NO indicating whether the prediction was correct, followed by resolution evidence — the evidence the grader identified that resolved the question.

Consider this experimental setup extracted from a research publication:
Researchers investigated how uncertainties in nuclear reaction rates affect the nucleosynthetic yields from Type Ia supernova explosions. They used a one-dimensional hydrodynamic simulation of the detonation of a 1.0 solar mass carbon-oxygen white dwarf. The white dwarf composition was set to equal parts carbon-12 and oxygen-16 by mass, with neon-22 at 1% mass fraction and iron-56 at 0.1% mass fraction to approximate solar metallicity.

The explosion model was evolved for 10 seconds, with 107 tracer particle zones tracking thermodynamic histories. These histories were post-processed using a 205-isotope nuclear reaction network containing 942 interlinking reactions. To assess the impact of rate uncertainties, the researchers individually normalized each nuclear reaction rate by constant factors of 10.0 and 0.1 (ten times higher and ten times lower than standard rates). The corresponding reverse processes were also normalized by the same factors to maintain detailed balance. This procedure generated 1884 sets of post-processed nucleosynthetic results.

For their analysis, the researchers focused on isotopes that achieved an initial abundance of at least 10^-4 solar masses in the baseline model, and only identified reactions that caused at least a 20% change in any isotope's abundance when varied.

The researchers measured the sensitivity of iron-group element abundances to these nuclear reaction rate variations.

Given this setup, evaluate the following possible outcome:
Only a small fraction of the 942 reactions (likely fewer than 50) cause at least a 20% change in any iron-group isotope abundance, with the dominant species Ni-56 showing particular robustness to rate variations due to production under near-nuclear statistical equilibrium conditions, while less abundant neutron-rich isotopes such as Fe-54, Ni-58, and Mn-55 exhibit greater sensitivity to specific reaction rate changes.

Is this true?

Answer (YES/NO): NO